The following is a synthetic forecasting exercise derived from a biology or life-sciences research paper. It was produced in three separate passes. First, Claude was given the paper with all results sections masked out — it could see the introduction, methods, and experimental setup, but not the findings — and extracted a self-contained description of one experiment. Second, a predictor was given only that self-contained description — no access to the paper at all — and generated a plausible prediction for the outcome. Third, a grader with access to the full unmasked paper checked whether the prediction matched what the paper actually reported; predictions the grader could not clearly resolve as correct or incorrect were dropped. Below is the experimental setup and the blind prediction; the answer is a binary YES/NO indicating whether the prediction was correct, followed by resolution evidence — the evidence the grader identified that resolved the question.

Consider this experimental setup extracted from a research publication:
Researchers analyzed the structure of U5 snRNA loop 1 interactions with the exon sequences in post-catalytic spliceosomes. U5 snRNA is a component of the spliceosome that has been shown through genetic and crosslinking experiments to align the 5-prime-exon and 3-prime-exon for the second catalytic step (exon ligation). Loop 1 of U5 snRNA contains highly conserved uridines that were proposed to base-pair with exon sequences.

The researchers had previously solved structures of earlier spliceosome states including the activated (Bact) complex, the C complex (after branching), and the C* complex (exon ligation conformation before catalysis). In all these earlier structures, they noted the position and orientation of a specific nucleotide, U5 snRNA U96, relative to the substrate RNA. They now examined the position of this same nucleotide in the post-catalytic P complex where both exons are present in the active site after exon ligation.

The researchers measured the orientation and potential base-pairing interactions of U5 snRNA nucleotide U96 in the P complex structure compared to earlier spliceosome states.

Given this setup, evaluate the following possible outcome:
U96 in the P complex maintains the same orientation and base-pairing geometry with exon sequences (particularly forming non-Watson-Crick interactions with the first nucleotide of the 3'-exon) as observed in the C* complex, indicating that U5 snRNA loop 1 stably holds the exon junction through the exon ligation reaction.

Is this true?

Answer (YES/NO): NO